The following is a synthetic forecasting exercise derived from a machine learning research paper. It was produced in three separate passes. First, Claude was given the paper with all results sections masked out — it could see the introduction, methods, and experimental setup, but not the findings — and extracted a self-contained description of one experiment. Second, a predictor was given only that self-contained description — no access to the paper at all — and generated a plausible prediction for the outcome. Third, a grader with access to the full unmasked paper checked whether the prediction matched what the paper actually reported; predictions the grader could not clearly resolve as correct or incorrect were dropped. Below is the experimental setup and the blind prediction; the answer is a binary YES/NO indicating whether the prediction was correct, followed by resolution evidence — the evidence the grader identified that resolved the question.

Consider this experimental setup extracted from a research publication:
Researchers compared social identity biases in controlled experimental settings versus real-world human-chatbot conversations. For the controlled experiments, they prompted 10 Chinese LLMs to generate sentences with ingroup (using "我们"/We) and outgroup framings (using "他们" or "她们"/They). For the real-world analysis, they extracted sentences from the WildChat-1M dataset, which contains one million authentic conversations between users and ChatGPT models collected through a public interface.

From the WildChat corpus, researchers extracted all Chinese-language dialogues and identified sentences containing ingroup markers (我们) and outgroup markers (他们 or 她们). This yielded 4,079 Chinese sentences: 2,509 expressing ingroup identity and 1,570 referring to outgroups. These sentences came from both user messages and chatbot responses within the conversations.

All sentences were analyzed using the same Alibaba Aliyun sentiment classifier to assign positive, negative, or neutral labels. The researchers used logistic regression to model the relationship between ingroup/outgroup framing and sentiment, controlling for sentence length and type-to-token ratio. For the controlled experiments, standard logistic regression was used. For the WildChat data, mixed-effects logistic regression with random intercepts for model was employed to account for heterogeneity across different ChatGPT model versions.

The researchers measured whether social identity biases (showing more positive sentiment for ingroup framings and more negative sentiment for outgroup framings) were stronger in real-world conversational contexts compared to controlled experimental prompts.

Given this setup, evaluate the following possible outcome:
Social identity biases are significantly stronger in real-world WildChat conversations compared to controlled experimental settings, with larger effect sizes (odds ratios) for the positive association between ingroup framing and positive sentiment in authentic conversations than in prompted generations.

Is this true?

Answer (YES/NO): YES